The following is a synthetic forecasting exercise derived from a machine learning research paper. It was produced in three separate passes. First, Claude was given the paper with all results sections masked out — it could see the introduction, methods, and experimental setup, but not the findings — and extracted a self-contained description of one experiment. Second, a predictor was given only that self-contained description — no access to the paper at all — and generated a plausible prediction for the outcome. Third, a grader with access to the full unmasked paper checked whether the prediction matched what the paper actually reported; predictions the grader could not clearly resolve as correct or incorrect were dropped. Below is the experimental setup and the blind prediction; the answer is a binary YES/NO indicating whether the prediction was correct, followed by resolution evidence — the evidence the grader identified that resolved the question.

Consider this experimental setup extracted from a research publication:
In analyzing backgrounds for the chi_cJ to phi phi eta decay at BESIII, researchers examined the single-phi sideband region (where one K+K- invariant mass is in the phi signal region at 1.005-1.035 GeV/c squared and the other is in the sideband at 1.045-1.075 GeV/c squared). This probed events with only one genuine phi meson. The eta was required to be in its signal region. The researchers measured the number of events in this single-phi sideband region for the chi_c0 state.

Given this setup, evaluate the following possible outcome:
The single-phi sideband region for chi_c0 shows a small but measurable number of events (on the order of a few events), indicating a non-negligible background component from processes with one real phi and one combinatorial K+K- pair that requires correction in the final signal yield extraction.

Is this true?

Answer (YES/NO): NO